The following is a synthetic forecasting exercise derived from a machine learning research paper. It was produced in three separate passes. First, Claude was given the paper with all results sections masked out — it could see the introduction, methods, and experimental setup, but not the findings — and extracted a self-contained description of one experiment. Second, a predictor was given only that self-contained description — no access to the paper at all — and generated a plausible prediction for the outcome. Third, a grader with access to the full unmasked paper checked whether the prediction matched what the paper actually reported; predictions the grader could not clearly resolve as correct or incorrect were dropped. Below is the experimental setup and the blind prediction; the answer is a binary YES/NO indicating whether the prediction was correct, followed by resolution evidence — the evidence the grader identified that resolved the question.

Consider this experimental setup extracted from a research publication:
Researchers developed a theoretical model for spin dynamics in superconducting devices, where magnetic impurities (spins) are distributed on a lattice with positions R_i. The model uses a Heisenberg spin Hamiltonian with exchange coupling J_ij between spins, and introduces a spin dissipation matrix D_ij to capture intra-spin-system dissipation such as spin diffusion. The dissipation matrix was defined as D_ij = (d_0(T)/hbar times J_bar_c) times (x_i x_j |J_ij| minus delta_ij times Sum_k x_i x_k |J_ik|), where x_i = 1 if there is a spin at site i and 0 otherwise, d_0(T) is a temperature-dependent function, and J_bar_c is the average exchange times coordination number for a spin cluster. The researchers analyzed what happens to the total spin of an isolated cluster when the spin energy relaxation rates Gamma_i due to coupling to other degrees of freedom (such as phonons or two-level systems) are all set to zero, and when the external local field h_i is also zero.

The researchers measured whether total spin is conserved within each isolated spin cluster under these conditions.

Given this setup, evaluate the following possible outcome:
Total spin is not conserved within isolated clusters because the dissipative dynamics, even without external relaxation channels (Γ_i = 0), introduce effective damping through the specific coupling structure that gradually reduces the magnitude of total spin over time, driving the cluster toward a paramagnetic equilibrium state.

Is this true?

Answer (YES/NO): NO